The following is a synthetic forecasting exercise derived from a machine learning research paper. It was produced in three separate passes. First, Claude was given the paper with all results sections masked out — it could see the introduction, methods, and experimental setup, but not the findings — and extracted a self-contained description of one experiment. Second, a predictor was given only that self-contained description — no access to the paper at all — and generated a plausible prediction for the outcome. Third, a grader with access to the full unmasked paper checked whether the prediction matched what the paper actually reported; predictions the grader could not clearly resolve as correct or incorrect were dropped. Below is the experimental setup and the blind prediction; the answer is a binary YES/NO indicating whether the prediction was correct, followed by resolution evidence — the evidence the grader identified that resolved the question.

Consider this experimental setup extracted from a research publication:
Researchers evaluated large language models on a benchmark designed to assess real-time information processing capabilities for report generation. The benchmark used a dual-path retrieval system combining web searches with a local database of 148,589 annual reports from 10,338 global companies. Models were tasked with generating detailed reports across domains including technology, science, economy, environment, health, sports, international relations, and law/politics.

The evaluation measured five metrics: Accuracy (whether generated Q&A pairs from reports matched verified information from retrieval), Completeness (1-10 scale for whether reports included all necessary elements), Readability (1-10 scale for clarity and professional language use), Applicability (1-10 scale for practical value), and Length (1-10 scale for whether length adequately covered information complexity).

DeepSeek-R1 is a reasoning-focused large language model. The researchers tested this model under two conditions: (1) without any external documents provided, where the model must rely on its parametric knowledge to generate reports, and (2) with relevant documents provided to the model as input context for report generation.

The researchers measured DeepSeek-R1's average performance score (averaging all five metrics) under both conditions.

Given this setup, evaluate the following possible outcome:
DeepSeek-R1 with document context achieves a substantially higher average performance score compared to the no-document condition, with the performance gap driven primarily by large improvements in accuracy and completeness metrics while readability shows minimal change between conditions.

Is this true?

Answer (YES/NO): NO